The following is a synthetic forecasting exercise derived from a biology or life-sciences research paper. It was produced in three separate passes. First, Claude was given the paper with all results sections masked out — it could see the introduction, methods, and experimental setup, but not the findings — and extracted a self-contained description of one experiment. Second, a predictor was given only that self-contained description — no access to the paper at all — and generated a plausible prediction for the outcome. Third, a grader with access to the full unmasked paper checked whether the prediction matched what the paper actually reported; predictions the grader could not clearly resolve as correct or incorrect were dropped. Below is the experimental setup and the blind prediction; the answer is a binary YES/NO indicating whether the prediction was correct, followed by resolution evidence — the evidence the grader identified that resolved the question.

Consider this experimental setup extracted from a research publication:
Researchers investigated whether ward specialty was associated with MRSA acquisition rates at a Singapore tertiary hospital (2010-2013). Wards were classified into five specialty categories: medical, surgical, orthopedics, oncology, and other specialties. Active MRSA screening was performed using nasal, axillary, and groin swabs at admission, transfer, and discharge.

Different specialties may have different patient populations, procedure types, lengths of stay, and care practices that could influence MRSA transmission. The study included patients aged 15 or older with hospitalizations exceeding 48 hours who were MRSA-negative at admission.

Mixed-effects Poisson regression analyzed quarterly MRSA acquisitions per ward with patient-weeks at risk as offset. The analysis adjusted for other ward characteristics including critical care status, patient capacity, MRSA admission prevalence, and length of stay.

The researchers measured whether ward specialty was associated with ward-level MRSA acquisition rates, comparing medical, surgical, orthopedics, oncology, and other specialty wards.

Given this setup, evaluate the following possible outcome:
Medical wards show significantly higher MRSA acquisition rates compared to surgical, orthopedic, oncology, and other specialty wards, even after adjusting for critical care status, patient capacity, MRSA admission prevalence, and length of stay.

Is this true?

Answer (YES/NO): NO